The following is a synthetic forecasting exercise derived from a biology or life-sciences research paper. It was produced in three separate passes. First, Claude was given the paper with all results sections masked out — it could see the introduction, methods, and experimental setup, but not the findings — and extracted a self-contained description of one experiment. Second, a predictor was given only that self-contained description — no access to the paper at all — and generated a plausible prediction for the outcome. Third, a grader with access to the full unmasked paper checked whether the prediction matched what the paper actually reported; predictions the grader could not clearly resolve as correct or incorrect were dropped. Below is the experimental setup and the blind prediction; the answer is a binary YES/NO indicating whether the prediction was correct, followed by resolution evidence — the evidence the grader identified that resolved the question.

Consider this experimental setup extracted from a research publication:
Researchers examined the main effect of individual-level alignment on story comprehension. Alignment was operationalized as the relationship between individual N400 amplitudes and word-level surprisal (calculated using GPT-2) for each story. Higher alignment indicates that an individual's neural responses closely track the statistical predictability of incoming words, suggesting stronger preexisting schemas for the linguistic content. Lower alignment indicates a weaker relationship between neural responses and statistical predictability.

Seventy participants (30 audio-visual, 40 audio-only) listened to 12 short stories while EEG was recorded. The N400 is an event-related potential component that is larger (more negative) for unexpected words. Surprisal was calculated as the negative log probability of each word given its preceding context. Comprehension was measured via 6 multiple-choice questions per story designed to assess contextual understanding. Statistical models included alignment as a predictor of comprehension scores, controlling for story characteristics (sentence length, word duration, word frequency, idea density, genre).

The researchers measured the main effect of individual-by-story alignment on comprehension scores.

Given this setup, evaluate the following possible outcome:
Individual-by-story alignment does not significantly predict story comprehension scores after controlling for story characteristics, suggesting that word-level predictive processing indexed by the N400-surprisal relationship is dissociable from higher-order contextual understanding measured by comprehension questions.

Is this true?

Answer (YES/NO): NO